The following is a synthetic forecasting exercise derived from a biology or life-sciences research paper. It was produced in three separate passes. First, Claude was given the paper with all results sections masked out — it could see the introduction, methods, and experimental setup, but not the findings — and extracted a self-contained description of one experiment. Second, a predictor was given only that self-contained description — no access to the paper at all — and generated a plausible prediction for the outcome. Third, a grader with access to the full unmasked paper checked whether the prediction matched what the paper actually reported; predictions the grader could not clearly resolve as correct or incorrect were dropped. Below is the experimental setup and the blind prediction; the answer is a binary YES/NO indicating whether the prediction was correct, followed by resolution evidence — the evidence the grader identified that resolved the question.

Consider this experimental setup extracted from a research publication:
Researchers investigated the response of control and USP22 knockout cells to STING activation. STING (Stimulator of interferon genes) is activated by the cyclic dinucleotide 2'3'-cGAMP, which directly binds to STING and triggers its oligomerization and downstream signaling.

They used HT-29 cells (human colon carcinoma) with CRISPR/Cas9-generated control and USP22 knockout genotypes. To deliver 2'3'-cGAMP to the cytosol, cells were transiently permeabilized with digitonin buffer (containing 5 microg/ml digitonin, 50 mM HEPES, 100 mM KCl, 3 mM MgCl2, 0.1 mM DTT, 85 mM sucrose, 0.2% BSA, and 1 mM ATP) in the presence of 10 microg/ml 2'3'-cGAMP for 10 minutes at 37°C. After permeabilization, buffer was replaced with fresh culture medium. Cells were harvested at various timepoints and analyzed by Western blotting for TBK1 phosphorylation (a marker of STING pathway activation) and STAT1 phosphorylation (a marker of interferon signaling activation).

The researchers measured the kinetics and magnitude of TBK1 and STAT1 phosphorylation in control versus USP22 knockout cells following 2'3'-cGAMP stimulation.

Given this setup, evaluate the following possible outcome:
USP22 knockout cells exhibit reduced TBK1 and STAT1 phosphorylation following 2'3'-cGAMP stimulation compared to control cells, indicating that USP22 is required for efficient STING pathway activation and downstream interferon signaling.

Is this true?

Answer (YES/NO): NO